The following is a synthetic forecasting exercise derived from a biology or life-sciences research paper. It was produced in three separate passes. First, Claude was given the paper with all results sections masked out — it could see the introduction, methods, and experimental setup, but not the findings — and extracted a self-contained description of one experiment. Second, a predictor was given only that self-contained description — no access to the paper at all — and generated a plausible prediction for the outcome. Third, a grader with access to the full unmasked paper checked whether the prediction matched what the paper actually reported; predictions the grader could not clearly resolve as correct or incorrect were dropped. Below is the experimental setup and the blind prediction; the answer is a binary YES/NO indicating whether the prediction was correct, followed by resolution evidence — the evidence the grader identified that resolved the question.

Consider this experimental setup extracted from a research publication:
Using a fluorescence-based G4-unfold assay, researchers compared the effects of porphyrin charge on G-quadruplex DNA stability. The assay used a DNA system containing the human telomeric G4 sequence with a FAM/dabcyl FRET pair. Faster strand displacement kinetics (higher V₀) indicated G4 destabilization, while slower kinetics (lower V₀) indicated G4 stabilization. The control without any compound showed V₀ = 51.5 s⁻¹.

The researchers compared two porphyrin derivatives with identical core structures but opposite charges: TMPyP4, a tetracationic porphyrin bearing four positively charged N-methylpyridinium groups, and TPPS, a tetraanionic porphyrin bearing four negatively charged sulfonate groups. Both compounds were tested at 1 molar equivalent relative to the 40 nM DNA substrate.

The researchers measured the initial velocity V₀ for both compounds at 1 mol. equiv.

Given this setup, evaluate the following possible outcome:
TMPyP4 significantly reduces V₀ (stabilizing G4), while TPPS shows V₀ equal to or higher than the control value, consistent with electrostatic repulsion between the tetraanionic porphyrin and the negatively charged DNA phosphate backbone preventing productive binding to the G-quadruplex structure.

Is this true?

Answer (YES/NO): NO